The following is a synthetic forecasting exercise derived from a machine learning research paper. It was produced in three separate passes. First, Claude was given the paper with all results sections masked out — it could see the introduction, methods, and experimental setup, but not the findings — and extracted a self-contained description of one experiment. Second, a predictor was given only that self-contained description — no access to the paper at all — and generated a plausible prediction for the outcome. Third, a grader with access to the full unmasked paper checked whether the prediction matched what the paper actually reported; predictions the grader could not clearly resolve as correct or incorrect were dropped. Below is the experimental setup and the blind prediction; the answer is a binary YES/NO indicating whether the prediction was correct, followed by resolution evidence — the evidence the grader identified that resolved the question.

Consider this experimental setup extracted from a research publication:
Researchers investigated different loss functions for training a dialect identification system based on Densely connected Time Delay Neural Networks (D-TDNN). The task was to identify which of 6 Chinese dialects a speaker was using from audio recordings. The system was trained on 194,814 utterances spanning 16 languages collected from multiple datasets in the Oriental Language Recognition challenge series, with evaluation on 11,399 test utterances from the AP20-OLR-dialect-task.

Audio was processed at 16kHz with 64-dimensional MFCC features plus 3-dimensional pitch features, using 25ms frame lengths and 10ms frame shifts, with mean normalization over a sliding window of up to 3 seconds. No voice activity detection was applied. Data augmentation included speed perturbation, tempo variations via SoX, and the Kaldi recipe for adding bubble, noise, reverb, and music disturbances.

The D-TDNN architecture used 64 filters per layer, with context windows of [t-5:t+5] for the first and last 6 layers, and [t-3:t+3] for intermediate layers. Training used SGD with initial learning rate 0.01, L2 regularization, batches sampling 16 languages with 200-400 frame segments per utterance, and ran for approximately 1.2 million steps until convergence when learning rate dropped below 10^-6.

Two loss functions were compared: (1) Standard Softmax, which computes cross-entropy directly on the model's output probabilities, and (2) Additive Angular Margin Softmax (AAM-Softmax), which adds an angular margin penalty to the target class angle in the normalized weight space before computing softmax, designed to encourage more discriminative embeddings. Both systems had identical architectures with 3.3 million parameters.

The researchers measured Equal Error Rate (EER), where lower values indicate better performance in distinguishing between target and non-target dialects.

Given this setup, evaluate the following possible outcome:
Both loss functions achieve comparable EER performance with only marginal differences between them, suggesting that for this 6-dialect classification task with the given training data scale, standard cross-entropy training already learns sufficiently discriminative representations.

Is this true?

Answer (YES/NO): NO